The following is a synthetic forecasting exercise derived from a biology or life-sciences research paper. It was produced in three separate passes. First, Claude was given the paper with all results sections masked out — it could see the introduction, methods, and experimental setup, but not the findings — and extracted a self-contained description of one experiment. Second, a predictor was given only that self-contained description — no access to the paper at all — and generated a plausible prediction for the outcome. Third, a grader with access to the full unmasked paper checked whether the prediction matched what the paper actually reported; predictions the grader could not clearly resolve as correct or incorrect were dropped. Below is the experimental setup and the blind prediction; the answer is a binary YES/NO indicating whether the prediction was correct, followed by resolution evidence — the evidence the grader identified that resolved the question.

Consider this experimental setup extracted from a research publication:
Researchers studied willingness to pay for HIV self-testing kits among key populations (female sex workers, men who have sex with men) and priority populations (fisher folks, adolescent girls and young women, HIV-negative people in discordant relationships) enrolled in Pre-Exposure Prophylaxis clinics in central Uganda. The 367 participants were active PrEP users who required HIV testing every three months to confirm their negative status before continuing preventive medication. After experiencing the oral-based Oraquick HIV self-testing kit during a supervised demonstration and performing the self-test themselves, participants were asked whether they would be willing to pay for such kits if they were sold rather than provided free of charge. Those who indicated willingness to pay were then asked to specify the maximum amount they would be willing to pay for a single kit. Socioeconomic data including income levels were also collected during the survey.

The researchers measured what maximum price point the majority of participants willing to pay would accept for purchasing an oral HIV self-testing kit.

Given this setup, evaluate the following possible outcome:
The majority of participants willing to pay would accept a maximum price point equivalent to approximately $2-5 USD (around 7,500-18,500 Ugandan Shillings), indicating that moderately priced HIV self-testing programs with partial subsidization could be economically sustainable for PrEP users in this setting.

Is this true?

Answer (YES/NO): NO